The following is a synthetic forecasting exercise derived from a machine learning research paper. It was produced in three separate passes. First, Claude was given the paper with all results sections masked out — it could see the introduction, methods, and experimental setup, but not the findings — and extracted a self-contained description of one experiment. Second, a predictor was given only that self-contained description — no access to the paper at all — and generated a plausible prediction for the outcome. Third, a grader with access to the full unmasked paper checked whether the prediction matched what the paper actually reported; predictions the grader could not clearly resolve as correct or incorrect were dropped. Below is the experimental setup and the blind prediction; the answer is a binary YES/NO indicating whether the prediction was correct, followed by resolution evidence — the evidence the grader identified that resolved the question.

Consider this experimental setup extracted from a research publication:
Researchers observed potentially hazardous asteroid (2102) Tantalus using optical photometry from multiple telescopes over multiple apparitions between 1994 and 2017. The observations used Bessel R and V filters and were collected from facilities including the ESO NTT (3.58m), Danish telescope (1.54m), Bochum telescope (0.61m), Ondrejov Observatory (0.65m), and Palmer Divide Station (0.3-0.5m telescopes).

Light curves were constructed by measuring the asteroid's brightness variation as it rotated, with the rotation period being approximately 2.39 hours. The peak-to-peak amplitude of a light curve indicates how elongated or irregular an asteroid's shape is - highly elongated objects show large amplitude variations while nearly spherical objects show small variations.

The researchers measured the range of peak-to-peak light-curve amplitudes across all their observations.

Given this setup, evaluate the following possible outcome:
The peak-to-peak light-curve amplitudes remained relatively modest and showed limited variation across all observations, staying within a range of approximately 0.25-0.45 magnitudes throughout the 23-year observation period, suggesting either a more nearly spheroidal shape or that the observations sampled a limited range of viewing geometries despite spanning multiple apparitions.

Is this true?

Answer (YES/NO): NO